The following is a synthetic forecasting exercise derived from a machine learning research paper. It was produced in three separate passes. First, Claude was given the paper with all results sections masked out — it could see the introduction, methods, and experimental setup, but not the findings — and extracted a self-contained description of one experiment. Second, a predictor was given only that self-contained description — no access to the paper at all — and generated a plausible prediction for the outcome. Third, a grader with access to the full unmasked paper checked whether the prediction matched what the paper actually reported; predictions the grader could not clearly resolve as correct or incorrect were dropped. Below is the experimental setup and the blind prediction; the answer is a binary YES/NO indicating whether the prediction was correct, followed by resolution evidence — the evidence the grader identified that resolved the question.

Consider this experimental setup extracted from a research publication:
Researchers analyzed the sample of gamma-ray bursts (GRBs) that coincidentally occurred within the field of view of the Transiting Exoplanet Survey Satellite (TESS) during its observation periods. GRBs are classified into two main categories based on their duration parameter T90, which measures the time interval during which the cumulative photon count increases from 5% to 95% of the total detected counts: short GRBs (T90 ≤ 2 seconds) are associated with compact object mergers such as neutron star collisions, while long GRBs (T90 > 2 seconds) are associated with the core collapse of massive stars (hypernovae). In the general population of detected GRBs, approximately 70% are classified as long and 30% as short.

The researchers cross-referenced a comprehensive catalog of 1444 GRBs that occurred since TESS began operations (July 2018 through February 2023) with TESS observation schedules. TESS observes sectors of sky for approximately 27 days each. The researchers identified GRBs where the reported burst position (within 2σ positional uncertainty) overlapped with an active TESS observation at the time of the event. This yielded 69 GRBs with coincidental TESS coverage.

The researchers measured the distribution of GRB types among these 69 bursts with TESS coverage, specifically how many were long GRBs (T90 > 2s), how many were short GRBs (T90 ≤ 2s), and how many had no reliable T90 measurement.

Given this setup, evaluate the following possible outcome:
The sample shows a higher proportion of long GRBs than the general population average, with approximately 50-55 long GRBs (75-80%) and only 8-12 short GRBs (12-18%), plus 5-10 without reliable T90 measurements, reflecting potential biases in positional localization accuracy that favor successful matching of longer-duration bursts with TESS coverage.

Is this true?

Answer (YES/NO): NO